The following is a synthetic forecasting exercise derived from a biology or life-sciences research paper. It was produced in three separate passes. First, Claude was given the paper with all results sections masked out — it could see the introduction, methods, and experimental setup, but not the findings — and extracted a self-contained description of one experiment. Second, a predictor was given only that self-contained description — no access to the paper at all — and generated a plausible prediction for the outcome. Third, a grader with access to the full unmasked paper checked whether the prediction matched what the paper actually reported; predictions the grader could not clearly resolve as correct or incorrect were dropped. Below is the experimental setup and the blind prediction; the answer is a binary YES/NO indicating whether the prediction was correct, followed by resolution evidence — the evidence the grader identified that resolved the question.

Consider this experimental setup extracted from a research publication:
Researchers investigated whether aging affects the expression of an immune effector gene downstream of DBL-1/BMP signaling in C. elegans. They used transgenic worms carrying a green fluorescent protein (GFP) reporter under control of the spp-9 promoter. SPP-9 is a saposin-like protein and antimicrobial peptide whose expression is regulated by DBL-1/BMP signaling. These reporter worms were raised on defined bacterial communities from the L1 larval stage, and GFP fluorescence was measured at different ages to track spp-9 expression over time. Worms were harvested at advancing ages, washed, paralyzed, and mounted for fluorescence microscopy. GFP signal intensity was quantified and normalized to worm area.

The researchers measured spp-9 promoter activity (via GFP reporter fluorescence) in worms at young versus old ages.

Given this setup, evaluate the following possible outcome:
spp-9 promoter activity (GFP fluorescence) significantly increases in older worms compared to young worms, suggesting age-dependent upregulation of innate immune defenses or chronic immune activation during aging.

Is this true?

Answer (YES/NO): YES